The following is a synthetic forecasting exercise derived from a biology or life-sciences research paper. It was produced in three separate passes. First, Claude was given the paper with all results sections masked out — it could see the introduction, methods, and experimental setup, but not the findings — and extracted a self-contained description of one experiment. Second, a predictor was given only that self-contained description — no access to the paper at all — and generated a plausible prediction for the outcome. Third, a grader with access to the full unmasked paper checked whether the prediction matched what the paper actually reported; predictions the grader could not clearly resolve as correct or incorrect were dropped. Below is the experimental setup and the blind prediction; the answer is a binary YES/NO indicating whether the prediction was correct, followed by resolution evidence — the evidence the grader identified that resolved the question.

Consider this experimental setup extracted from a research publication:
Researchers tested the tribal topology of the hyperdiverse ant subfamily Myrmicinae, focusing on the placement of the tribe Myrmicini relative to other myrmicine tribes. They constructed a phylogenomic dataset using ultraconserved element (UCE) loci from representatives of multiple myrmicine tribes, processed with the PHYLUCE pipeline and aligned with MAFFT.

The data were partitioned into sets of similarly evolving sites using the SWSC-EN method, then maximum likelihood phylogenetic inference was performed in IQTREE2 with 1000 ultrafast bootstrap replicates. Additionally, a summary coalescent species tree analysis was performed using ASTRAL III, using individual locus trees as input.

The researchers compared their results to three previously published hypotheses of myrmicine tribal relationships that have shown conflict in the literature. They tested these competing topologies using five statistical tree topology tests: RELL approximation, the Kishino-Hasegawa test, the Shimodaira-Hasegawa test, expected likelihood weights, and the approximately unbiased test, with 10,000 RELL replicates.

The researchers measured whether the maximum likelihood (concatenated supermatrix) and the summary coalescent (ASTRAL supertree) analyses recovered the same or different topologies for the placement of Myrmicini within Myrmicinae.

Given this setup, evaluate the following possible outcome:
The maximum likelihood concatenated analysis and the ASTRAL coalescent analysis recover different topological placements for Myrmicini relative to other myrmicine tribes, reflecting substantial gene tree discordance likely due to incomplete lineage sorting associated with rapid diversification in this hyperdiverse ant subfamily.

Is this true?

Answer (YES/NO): NO